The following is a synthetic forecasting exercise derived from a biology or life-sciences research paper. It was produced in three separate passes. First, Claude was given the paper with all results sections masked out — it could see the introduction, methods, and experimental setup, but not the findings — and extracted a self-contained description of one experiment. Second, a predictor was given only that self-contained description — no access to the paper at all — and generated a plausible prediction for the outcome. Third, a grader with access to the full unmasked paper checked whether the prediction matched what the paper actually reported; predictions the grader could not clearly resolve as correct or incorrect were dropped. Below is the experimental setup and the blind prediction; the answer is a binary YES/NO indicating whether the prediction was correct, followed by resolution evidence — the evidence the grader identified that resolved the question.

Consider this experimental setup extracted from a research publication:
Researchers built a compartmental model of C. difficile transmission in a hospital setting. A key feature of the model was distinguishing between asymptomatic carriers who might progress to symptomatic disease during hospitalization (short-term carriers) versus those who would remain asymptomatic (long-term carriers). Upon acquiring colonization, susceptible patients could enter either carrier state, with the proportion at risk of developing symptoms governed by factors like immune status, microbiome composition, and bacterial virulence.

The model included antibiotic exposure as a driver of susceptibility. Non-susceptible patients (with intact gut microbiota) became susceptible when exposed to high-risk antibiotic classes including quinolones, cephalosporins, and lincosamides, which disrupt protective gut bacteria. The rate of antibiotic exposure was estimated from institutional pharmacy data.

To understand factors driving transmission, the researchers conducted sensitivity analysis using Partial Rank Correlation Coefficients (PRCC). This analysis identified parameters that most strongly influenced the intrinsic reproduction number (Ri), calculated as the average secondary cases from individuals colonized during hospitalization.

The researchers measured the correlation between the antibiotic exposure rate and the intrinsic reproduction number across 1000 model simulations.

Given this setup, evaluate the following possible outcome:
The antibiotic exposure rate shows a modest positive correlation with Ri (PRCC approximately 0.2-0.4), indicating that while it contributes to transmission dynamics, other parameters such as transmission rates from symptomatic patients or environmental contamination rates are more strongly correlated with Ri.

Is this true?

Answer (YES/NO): NO